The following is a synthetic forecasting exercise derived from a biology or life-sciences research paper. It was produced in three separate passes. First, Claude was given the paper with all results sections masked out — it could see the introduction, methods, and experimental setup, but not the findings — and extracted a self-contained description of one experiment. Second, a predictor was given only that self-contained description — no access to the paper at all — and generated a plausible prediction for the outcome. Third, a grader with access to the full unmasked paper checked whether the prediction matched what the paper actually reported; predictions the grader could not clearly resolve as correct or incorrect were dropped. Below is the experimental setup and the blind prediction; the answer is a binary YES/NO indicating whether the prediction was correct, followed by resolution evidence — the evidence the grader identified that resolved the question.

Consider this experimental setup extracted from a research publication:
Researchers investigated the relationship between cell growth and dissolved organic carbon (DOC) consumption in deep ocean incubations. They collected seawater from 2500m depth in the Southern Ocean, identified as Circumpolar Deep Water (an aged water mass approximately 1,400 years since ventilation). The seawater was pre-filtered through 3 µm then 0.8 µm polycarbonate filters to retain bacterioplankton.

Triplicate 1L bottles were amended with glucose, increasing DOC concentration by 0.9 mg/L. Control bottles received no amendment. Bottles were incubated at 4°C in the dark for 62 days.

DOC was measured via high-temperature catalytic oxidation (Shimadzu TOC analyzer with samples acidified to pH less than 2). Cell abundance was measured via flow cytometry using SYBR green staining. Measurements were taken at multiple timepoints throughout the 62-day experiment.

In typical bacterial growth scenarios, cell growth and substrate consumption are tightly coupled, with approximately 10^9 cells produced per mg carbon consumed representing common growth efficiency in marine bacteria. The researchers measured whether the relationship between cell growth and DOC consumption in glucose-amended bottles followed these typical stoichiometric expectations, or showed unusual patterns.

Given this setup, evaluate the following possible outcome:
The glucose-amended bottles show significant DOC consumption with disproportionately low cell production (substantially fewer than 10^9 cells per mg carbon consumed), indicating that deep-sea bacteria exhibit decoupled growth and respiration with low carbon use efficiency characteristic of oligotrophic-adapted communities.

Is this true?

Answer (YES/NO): NO